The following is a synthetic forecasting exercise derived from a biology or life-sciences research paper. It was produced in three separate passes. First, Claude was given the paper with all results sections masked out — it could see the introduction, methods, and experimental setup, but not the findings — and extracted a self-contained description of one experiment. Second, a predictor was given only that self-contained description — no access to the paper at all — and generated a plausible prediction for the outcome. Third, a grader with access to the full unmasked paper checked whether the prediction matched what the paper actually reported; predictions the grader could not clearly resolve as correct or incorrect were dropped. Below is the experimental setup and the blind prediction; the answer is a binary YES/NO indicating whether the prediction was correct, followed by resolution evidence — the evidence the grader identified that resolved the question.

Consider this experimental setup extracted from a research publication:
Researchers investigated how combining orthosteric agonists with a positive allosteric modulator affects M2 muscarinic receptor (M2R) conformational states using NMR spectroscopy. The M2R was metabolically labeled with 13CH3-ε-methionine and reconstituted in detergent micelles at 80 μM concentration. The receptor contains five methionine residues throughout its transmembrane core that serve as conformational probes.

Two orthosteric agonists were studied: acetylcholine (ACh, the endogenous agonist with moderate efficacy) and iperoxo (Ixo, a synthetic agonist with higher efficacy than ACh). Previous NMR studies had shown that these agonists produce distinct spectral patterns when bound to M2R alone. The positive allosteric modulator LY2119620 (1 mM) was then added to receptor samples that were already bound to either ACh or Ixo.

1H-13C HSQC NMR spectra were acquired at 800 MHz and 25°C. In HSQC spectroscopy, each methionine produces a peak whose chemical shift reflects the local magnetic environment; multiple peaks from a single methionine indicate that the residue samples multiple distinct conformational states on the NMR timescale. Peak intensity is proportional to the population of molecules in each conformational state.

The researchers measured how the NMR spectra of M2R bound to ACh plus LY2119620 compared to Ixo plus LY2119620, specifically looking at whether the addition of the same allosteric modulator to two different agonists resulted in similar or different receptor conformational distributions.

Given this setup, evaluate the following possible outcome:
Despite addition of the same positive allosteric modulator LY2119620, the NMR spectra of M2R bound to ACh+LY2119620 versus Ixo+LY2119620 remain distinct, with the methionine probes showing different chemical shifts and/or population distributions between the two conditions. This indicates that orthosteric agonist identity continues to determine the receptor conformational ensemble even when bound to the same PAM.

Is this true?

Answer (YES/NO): NO